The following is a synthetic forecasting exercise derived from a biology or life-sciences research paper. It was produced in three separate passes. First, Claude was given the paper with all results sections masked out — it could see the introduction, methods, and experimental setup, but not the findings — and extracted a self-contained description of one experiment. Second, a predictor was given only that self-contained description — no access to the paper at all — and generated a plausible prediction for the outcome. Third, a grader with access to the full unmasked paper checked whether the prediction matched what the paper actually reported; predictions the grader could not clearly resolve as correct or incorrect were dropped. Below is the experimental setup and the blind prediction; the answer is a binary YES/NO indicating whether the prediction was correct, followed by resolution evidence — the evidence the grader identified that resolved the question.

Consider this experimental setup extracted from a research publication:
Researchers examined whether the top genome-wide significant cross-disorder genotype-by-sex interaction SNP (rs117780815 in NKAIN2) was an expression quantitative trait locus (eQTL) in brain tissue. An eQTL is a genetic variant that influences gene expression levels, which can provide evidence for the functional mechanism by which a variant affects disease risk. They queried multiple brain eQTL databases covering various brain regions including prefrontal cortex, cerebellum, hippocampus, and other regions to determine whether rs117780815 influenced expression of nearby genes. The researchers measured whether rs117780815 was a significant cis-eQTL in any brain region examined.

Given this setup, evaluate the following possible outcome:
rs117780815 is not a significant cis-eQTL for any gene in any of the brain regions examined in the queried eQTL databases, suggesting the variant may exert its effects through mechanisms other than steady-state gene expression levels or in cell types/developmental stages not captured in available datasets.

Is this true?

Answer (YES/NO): YES